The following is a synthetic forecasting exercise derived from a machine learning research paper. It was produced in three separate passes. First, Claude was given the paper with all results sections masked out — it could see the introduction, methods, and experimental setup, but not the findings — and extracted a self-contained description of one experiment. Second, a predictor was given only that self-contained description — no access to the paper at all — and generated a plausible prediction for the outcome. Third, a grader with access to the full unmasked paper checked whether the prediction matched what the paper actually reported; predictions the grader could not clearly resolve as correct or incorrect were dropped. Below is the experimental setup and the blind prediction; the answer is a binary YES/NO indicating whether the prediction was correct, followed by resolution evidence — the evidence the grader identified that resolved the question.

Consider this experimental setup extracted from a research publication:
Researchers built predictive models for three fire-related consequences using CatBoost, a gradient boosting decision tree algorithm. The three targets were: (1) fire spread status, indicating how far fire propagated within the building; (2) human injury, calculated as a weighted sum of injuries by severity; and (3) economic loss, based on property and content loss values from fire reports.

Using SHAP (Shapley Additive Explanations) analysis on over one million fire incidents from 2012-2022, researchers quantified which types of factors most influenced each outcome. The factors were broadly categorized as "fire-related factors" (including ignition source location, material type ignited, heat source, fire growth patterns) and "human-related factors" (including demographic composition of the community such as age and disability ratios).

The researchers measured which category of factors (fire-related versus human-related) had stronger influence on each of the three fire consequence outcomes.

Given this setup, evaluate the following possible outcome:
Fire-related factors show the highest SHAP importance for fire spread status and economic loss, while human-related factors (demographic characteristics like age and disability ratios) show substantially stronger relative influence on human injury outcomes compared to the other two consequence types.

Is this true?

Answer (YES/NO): YES